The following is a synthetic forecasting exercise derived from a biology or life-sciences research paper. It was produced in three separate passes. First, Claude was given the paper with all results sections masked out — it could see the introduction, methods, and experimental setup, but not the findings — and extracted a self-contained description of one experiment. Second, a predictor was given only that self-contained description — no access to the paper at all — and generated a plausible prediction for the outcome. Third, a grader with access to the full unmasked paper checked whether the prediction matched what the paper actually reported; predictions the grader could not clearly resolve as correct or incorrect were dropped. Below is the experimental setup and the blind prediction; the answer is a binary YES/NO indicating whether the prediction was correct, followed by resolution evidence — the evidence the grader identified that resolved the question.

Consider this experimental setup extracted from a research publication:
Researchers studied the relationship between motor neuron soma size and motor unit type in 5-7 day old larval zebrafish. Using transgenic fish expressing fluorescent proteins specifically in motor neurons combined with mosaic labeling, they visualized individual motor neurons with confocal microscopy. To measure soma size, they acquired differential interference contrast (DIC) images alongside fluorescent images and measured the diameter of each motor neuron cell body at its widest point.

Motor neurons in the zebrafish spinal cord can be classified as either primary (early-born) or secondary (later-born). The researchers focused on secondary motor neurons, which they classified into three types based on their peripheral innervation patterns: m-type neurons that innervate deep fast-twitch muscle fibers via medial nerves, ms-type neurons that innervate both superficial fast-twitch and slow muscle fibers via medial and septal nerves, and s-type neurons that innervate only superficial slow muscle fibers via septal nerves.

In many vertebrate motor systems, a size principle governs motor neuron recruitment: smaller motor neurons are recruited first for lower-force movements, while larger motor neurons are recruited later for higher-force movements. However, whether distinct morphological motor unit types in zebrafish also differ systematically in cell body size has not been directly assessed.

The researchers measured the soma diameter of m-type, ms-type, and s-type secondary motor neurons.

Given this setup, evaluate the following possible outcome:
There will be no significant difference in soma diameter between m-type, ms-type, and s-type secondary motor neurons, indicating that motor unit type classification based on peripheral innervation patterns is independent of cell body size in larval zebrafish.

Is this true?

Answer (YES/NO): NO